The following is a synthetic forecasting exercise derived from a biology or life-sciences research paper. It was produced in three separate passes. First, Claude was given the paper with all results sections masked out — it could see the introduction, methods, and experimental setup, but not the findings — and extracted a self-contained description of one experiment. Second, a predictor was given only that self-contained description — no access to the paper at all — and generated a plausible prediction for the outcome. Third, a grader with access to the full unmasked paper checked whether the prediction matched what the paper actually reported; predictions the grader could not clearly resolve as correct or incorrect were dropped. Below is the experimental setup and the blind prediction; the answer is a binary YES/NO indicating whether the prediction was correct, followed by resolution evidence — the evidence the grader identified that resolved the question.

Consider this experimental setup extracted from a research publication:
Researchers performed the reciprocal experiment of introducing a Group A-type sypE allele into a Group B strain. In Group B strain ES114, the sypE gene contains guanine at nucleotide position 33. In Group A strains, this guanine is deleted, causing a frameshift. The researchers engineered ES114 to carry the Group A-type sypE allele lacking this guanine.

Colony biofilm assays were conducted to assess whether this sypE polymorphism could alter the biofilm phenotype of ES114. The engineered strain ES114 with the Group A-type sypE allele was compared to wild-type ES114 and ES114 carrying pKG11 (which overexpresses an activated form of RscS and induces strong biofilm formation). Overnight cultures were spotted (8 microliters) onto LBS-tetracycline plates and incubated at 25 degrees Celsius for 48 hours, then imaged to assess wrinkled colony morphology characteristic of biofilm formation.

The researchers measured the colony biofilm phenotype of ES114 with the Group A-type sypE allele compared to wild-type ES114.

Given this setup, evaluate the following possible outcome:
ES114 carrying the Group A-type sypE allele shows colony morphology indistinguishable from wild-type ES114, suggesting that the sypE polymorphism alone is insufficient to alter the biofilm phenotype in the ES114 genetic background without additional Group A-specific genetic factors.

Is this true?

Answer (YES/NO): NO